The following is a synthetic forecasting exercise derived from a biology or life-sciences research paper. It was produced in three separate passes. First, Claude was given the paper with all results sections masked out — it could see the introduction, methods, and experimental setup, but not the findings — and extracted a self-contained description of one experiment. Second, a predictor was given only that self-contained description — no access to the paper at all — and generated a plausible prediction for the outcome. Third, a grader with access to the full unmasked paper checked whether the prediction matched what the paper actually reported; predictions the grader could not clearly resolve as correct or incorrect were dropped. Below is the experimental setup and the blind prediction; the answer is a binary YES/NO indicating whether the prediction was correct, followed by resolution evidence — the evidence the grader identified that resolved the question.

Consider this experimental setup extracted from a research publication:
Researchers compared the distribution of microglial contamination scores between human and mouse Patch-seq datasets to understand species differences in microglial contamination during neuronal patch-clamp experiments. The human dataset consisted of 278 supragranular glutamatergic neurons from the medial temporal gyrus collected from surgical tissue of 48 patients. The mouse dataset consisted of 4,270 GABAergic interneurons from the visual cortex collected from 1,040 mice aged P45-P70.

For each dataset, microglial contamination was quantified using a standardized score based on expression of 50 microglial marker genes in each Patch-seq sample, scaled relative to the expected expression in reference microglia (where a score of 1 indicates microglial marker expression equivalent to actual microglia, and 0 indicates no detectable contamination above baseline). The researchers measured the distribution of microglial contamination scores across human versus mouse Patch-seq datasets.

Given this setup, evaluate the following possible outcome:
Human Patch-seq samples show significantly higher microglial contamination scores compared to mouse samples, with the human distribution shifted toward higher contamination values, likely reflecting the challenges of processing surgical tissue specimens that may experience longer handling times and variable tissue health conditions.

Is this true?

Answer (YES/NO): YES